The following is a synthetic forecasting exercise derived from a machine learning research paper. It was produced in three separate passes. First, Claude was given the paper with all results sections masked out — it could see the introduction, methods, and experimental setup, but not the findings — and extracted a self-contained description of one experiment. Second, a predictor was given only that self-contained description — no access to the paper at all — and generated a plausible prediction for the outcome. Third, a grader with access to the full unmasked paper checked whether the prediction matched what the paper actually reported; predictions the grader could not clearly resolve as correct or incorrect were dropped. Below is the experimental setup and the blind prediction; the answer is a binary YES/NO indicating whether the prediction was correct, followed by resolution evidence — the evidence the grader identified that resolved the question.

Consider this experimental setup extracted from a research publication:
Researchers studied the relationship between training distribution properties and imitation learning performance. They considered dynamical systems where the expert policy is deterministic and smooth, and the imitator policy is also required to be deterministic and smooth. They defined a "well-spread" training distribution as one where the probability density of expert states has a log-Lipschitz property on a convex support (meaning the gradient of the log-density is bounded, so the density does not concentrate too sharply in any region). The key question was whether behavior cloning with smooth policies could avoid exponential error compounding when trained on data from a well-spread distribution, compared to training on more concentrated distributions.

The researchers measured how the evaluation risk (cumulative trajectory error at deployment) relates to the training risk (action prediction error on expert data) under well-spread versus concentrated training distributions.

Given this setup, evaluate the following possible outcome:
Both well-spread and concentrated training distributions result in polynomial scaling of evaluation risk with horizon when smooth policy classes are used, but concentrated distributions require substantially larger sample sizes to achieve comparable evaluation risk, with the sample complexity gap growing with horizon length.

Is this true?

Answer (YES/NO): NO